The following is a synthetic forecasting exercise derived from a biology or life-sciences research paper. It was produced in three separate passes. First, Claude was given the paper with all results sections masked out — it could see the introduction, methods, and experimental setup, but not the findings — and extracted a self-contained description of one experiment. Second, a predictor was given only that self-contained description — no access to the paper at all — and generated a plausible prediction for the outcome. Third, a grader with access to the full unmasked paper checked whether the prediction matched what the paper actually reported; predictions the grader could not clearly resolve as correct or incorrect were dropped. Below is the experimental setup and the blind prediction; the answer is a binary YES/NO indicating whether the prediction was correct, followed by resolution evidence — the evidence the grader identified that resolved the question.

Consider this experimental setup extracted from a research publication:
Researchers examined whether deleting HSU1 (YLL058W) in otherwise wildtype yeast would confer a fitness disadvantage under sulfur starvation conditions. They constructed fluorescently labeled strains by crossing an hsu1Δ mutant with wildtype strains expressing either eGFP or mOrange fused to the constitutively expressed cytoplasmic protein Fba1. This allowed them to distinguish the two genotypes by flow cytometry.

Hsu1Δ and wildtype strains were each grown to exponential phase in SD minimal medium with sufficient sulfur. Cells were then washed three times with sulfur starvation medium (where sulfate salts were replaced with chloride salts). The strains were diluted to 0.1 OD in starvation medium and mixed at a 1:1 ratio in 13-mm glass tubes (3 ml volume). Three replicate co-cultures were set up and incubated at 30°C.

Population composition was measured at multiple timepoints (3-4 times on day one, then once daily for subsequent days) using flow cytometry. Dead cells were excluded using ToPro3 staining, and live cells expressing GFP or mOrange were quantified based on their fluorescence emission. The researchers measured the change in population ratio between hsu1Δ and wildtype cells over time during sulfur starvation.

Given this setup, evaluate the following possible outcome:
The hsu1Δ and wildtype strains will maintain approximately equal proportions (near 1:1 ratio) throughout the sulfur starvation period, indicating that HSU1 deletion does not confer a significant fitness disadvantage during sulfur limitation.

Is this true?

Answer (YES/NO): YES